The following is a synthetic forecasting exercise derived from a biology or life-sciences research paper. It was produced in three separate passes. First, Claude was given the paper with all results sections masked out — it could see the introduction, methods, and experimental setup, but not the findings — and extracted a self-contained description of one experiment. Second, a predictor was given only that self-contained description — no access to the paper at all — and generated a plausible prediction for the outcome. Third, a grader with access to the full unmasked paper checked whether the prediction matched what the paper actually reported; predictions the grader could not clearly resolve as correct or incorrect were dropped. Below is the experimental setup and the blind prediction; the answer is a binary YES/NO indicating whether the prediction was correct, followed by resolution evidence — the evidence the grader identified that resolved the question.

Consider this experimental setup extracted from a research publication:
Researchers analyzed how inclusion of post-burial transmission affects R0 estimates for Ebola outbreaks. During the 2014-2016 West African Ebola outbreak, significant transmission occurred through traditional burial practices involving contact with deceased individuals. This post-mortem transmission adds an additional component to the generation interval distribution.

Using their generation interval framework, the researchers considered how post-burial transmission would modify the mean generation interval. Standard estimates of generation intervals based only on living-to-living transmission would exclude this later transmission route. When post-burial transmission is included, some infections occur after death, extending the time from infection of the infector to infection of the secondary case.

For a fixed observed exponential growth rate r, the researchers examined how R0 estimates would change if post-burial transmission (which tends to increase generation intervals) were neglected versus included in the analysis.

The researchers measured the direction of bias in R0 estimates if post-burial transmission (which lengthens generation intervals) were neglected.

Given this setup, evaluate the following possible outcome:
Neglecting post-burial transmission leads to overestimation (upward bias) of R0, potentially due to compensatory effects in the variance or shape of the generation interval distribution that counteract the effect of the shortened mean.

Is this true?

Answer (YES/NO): NO